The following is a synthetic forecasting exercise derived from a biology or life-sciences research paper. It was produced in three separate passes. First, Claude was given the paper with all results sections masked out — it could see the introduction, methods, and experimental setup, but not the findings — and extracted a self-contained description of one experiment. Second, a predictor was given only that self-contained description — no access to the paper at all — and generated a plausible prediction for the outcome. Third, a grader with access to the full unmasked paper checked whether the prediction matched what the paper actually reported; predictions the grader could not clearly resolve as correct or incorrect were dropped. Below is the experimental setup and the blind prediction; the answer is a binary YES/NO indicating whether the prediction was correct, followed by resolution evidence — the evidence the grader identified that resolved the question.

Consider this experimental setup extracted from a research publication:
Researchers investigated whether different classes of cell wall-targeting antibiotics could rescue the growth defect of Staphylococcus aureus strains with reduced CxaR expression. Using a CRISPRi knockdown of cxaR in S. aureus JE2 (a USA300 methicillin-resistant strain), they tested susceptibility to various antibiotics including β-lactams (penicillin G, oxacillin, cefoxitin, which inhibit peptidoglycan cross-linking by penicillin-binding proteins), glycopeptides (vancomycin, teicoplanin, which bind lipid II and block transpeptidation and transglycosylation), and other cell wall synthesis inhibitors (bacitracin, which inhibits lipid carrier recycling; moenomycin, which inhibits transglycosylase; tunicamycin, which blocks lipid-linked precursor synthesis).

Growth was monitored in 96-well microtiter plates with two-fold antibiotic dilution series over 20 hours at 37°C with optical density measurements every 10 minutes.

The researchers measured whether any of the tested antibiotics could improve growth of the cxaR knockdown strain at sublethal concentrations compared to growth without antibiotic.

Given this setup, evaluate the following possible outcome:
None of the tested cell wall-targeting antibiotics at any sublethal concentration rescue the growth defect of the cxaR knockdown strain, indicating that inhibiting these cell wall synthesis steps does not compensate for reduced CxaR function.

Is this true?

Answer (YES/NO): NO